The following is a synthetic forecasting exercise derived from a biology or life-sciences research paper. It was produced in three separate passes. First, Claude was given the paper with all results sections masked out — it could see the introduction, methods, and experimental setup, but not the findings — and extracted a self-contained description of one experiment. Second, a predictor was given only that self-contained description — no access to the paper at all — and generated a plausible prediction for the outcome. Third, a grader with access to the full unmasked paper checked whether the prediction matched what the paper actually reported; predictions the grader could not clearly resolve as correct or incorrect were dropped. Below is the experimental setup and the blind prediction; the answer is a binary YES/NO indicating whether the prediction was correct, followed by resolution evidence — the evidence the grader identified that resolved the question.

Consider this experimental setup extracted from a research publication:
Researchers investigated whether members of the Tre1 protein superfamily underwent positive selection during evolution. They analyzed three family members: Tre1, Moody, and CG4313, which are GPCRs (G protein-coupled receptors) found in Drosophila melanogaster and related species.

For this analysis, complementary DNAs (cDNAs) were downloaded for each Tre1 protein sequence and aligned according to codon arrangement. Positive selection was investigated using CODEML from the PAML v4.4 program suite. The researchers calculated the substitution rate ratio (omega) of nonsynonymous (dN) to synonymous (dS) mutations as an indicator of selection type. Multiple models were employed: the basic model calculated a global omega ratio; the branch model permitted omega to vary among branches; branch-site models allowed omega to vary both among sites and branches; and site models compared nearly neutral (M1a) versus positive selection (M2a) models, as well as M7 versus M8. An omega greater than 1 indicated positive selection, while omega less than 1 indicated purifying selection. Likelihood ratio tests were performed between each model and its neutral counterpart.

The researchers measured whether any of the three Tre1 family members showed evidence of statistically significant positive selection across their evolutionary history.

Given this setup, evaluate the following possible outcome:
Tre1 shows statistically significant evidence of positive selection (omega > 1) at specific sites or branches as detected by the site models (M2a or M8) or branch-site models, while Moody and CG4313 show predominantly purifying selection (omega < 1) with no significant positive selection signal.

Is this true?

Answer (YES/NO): NO